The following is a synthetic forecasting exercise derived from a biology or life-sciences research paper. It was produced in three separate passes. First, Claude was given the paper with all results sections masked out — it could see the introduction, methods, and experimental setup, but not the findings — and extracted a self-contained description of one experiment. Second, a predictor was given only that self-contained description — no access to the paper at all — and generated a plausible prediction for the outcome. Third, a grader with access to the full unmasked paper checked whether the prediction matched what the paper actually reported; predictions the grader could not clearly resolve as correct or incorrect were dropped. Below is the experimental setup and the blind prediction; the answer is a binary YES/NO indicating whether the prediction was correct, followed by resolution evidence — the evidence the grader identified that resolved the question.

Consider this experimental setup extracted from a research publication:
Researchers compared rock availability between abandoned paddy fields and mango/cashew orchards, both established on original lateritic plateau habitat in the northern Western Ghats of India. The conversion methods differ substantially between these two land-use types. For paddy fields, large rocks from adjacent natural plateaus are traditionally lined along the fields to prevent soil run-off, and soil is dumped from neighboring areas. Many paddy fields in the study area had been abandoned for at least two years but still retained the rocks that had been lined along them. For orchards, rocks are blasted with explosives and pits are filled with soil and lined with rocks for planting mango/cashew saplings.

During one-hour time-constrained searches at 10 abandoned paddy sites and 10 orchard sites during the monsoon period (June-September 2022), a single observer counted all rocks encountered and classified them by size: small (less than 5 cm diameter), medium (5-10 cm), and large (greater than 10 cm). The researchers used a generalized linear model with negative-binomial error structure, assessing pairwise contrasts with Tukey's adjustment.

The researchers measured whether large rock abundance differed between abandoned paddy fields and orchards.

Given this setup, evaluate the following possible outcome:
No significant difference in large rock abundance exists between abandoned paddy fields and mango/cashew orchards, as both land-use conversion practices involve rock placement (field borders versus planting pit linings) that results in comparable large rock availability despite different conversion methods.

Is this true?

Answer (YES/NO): NO